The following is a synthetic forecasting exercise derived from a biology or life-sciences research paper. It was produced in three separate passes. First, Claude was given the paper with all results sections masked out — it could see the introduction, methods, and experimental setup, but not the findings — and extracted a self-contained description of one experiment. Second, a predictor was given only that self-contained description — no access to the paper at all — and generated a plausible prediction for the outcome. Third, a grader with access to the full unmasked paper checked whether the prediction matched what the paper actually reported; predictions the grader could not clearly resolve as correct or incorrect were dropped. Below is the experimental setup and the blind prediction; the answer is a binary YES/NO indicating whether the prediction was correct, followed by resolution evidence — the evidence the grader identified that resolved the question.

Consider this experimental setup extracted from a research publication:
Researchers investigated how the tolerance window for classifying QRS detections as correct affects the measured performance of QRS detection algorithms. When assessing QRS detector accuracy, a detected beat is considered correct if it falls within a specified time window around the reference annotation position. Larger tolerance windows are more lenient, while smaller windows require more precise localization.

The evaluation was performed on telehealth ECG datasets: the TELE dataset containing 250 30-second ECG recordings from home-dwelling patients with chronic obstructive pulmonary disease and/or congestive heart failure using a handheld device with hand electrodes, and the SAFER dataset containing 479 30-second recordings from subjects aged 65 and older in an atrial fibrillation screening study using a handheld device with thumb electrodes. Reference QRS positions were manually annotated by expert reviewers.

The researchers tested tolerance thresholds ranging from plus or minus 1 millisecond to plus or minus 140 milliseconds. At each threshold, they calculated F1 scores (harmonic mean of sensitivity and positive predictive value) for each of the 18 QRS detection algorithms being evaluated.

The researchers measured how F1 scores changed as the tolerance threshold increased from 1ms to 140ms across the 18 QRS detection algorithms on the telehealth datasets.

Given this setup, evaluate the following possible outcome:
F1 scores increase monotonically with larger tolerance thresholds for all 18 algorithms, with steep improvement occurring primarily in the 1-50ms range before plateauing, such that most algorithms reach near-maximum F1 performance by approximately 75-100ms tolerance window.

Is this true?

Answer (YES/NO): NO